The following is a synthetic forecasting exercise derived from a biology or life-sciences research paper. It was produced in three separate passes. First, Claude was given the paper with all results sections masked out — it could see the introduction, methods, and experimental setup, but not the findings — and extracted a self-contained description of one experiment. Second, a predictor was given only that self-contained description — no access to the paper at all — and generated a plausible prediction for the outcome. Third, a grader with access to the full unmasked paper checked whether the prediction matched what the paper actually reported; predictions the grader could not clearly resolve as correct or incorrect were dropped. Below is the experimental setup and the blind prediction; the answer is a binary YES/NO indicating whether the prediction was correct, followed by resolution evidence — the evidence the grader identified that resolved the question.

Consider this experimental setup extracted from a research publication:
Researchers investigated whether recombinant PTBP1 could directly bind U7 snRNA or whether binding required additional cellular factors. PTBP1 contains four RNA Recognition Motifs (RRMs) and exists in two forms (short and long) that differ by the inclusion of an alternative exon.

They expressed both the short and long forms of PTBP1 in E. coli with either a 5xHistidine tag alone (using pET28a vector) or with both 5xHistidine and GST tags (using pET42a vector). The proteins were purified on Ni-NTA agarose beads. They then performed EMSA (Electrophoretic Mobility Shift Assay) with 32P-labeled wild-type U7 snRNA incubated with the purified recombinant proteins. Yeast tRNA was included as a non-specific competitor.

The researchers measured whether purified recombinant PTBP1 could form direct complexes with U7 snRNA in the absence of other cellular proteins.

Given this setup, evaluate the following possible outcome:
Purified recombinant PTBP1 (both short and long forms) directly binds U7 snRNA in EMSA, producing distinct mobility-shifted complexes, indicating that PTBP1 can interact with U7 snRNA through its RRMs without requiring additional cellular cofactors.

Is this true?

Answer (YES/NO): NO